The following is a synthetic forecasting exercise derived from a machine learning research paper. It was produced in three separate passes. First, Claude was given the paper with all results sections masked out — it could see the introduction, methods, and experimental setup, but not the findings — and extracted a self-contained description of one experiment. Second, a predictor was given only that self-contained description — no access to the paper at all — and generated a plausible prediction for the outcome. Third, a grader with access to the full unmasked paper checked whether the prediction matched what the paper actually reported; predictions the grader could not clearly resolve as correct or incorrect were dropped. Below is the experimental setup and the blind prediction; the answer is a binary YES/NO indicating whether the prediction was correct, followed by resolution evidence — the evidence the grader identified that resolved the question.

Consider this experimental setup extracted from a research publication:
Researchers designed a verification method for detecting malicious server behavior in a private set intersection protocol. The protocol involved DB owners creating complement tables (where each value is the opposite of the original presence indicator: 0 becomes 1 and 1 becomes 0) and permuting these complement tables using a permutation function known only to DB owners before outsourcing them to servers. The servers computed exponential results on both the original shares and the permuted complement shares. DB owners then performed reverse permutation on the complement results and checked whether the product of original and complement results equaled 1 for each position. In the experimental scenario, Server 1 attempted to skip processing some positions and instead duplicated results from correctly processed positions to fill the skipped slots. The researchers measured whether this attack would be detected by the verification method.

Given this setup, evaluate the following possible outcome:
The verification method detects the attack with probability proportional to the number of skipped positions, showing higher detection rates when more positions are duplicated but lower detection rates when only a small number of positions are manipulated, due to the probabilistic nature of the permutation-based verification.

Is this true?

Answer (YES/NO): NO